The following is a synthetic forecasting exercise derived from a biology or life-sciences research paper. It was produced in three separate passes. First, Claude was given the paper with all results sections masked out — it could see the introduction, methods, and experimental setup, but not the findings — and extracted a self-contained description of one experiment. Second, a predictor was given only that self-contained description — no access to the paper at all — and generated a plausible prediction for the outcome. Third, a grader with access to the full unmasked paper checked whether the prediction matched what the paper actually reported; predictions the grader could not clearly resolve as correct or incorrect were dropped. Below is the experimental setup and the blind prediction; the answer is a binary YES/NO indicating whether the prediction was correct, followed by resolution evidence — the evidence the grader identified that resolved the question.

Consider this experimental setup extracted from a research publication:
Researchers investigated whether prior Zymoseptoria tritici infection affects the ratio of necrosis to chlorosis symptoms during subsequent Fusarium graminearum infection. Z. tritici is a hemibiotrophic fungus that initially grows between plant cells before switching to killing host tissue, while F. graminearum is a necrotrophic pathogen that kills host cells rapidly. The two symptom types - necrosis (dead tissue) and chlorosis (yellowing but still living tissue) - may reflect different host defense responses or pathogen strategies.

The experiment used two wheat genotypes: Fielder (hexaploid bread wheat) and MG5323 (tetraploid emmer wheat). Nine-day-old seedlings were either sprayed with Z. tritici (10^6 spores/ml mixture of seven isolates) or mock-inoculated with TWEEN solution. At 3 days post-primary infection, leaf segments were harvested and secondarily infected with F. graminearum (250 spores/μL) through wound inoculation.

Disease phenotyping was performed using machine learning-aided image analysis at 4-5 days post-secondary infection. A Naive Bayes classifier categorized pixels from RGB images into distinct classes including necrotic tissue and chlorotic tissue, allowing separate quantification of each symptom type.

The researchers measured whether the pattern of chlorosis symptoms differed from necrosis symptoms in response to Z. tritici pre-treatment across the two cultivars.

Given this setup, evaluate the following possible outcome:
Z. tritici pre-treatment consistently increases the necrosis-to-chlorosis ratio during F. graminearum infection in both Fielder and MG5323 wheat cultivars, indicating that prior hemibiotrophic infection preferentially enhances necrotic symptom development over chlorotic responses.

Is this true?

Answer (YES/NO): NO